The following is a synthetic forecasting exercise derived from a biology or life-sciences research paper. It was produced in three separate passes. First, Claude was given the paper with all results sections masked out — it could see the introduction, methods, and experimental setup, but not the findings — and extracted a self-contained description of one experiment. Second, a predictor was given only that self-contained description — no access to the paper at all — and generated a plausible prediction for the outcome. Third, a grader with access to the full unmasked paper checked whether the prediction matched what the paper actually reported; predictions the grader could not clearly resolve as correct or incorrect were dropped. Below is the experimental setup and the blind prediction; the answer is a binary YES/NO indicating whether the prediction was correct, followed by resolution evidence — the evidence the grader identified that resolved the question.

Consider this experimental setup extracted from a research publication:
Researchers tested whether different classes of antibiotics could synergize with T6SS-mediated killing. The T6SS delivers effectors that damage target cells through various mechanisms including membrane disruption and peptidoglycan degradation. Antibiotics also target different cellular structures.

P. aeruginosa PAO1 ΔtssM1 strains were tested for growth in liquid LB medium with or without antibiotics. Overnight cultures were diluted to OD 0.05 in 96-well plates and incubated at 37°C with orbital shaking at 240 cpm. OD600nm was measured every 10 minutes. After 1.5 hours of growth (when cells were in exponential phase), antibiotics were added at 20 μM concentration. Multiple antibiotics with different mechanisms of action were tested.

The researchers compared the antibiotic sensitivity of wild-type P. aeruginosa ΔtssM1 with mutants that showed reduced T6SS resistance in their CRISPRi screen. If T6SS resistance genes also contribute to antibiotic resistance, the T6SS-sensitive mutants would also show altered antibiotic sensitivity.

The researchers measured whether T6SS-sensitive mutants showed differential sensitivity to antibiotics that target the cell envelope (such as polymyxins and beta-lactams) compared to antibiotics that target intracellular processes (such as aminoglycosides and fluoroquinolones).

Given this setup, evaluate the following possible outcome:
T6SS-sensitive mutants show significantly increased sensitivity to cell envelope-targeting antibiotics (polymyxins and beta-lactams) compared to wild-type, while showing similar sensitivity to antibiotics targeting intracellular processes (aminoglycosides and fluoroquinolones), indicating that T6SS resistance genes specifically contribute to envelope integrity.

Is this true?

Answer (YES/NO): NO